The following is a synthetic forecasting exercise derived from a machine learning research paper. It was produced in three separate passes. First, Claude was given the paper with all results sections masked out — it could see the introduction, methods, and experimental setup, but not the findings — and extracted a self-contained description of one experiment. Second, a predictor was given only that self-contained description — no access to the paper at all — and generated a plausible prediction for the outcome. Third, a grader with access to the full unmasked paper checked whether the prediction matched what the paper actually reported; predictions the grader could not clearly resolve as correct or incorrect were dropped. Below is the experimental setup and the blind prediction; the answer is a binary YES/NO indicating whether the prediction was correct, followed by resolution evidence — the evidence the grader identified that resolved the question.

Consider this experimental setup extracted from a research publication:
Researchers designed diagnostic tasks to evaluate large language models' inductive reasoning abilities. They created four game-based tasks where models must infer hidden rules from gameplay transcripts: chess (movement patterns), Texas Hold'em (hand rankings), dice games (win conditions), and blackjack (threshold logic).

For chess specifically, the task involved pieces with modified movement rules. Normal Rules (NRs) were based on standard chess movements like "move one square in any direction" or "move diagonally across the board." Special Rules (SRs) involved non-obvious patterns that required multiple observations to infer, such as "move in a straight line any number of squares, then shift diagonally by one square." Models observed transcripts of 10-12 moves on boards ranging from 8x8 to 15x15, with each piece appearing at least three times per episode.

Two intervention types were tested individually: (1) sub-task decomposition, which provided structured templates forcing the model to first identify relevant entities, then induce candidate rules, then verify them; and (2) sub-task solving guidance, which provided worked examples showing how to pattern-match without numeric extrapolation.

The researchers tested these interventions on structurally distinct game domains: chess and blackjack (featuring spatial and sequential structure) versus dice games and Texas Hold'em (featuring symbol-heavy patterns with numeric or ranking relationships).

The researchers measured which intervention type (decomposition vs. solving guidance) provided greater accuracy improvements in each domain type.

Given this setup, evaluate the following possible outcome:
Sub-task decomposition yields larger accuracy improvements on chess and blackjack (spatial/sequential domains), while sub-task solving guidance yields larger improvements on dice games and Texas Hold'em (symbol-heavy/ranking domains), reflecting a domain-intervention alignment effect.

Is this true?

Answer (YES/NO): YES